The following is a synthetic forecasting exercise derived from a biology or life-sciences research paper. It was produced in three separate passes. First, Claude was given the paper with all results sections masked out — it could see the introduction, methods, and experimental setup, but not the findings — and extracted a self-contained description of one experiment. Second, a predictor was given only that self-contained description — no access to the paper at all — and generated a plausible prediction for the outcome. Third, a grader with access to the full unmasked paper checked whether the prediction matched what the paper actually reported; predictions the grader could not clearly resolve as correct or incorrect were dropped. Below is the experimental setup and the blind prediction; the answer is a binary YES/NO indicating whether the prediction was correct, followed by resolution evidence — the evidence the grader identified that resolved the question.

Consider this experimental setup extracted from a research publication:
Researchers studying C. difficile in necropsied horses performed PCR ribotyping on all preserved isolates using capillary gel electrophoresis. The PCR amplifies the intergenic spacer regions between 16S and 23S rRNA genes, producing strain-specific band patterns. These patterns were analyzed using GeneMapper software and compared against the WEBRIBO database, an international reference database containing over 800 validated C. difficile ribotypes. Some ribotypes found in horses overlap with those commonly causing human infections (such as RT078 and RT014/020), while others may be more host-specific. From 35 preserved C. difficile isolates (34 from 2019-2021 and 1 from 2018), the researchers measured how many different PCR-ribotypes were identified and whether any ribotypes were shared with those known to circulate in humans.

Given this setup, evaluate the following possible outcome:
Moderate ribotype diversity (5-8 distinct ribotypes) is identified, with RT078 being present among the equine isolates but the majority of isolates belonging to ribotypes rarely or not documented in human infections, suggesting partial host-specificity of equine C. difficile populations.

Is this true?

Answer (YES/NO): NO